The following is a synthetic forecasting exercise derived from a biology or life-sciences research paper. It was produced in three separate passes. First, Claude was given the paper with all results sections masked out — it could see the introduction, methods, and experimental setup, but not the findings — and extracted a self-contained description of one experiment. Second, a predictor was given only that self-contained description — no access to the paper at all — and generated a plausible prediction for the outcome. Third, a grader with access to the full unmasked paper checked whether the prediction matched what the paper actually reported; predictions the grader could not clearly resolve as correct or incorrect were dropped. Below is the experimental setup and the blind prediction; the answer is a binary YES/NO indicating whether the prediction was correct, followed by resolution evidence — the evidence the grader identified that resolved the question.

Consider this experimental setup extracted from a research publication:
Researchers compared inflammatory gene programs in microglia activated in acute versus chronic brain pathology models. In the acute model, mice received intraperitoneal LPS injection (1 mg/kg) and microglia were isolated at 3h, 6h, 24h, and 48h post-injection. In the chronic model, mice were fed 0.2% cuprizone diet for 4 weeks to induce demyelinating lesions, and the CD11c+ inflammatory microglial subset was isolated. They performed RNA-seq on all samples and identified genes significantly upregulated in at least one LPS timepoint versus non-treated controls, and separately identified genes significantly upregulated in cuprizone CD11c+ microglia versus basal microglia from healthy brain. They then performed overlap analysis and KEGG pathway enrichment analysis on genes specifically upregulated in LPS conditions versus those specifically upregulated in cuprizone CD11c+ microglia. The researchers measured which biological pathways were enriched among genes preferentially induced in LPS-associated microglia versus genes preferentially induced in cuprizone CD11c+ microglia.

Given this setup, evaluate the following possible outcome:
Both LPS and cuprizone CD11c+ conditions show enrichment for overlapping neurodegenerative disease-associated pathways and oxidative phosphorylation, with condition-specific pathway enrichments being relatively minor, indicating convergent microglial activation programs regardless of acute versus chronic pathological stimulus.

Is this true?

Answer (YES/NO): NO